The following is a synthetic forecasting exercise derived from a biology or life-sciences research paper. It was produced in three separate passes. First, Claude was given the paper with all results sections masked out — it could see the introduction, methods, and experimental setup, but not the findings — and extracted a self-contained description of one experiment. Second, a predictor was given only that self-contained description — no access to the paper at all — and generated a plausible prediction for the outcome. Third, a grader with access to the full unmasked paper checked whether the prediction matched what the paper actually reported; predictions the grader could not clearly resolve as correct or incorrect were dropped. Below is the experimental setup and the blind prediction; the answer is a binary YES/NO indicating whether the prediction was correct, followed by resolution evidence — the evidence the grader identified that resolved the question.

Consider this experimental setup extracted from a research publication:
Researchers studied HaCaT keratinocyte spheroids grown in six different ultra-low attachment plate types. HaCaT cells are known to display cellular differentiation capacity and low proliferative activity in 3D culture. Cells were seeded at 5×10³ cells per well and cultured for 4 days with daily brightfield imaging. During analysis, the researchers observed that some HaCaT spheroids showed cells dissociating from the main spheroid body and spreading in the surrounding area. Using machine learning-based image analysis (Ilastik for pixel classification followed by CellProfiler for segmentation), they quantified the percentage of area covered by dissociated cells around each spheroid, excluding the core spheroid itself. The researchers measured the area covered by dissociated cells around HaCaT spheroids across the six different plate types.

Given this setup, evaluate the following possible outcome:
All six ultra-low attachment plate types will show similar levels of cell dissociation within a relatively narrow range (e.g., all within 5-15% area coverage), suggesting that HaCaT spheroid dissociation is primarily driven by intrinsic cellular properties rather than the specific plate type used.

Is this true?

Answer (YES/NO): NO